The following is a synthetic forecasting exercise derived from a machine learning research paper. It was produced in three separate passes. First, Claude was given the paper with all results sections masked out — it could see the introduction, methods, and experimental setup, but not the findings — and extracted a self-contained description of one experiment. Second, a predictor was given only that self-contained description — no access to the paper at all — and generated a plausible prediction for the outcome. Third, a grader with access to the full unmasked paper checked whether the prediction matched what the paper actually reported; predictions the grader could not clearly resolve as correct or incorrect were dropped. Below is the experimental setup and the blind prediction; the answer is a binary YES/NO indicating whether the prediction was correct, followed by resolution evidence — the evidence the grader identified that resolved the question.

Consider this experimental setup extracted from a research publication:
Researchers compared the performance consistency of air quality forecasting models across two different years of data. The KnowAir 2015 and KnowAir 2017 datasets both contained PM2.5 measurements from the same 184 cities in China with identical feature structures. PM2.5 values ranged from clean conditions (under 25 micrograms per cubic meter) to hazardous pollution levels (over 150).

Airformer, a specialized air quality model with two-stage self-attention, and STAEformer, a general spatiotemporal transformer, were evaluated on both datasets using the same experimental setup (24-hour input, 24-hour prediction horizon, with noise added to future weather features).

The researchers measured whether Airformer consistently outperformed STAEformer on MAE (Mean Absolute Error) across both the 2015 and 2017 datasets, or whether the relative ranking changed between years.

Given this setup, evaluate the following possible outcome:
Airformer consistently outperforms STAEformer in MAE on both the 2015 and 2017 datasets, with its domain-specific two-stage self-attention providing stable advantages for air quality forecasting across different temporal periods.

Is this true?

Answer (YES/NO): YES